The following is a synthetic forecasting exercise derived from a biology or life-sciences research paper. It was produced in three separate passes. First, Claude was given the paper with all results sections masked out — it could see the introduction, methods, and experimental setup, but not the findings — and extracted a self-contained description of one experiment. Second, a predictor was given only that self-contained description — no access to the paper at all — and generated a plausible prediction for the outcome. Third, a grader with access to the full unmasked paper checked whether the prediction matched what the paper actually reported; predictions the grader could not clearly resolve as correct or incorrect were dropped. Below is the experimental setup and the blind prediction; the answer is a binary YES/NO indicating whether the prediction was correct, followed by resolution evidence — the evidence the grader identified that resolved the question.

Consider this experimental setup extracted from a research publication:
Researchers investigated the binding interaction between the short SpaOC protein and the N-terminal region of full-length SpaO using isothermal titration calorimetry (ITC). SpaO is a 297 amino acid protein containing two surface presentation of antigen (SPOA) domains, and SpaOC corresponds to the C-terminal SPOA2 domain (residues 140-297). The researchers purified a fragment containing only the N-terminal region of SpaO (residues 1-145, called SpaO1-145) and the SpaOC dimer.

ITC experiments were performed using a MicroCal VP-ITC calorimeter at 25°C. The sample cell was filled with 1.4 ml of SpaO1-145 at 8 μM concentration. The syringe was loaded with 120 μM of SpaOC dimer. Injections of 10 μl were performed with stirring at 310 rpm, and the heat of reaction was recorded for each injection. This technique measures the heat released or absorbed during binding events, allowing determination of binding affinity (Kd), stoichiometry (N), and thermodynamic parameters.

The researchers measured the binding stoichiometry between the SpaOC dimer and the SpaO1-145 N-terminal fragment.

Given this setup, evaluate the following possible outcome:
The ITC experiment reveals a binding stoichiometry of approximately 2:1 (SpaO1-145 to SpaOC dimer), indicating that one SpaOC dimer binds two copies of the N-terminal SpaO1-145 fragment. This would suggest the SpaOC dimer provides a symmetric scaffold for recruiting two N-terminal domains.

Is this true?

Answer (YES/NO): NO